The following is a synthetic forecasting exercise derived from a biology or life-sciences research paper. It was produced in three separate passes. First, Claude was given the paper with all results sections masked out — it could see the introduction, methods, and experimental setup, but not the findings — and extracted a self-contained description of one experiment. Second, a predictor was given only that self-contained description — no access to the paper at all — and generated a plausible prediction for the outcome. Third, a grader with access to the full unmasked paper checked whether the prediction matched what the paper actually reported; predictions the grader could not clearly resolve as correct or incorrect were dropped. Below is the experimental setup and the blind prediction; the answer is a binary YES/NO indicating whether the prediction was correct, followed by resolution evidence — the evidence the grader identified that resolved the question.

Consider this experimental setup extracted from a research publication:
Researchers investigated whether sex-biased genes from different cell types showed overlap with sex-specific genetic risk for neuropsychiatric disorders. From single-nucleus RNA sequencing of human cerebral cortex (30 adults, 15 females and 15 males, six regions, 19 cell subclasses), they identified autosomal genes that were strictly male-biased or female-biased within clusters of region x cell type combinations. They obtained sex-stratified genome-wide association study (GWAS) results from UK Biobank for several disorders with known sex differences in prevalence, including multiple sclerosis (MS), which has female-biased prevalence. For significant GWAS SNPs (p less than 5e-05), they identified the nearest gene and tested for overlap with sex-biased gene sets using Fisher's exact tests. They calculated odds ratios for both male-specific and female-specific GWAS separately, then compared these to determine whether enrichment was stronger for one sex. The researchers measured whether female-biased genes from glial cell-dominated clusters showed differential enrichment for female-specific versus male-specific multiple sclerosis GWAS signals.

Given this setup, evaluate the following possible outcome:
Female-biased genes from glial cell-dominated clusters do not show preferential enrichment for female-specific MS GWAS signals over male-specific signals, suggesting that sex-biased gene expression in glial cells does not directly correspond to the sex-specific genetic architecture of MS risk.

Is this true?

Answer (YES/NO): NO